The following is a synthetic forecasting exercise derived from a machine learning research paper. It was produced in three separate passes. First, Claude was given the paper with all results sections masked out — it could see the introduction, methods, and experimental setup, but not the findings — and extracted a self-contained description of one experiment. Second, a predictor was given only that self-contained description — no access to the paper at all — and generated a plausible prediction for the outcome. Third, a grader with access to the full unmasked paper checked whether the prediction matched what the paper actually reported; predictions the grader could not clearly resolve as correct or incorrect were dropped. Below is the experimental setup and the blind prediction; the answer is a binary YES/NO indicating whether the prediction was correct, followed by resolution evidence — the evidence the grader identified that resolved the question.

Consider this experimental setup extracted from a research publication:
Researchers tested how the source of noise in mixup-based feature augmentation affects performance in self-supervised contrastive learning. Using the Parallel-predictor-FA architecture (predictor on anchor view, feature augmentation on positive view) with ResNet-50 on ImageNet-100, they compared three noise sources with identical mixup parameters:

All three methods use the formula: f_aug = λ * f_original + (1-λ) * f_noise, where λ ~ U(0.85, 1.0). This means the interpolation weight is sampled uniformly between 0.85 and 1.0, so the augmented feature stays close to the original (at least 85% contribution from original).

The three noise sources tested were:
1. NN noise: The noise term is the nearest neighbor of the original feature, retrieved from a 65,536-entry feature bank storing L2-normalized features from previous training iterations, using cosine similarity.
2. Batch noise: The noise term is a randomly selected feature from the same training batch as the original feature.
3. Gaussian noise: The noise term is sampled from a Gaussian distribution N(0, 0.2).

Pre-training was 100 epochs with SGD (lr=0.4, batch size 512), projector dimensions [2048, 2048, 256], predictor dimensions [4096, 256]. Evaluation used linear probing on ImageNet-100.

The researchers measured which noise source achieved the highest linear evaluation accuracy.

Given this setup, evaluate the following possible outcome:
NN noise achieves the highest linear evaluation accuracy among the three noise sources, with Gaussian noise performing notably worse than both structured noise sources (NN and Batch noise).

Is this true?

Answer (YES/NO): YES